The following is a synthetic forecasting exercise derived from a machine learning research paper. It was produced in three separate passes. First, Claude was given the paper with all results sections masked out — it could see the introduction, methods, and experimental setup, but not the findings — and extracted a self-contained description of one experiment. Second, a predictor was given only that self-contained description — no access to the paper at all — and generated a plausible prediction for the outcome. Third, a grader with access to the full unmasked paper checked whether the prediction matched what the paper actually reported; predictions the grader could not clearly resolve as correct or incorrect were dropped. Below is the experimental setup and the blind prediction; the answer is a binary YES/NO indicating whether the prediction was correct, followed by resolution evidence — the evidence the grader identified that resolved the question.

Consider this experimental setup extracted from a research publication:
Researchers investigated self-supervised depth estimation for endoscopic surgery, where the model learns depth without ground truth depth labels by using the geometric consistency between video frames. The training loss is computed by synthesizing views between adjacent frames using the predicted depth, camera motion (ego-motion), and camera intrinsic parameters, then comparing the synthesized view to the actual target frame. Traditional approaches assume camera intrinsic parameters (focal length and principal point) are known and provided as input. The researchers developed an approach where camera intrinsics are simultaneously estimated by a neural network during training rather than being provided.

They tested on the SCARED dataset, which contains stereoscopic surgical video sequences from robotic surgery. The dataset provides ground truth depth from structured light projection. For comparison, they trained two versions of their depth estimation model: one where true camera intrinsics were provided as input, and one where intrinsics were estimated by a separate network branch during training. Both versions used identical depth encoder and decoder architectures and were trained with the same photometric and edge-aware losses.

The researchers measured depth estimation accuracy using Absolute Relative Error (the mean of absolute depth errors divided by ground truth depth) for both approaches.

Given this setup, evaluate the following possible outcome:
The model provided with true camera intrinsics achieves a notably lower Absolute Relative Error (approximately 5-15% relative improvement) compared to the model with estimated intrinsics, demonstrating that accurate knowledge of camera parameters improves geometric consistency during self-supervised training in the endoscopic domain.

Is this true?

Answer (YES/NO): NO